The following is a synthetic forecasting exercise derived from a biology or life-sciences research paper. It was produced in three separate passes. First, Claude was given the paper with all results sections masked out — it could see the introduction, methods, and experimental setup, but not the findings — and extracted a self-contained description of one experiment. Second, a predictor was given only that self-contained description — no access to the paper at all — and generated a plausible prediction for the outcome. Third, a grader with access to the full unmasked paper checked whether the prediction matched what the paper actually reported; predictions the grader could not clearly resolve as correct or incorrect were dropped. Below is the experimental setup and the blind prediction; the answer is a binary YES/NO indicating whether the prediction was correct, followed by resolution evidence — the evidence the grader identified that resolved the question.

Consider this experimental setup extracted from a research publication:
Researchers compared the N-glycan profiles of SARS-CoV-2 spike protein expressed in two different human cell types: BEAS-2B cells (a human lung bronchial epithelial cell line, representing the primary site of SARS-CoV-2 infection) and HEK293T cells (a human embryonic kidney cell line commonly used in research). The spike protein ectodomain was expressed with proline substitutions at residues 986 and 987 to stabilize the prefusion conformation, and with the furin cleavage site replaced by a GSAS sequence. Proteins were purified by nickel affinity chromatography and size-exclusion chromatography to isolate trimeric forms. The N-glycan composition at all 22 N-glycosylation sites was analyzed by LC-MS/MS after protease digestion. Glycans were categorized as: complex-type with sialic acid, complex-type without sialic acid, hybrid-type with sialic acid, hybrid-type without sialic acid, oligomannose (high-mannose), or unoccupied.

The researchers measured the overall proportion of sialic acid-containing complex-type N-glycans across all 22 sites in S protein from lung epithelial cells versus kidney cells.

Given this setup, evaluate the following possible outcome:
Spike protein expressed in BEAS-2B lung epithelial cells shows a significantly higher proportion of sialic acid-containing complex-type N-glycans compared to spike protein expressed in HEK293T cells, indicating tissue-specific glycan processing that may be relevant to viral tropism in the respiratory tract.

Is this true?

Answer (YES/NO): YES